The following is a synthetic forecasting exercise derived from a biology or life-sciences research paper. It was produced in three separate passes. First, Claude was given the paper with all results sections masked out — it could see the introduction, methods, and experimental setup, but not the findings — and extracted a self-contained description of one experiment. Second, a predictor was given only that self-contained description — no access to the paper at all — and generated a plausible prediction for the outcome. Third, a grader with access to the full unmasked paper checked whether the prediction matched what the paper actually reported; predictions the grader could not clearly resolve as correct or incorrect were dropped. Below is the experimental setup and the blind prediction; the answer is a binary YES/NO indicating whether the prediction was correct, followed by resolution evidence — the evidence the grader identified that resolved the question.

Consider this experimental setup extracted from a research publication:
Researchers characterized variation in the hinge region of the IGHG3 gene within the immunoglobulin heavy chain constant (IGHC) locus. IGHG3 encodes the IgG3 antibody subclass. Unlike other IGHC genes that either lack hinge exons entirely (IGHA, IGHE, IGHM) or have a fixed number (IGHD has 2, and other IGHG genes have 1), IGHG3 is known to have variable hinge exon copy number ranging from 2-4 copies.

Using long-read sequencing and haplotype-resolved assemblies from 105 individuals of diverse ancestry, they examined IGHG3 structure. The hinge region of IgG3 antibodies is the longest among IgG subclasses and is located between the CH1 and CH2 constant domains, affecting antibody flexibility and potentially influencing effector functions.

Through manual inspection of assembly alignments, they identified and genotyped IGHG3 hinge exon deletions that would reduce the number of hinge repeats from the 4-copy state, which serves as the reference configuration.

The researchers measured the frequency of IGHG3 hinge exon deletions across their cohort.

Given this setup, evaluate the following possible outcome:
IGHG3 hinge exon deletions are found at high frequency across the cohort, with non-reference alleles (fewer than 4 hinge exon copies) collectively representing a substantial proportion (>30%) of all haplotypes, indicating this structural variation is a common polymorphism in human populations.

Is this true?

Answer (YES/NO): NO